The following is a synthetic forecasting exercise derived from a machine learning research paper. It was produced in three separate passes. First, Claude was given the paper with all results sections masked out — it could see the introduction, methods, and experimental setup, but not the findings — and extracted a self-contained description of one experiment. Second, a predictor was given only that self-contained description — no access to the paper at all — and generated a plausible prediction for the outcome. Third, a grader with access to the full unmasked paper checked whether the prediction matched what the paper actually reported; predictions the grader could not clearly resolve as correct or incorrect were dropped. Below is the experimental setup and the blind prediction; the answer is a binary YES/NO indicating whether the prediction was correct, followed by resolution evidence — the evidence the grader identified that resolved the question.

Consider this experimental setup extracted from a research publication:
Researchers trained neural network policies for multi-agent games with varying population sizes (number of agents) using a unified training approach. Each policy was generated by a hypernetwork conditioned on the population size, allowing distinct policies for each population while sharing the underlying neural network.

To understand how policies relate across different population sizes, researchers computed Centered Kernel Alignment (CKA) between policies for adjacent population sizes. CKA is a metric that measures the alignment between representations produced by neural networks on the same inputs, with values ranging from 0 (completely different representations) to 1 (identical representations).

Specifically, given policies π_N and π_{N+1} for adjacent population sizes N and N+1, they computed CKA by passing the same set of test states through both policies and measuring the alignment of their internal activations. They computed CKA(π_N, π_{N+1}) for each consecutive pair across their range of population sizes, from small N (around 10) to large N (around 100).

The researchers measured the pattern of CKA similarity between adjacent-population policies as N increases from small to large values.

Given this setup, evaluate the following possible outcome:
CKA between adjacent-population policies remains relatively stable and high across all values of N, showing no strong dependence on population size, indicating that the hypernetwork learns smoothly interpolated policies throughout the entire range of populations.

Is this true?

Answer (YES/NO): NO